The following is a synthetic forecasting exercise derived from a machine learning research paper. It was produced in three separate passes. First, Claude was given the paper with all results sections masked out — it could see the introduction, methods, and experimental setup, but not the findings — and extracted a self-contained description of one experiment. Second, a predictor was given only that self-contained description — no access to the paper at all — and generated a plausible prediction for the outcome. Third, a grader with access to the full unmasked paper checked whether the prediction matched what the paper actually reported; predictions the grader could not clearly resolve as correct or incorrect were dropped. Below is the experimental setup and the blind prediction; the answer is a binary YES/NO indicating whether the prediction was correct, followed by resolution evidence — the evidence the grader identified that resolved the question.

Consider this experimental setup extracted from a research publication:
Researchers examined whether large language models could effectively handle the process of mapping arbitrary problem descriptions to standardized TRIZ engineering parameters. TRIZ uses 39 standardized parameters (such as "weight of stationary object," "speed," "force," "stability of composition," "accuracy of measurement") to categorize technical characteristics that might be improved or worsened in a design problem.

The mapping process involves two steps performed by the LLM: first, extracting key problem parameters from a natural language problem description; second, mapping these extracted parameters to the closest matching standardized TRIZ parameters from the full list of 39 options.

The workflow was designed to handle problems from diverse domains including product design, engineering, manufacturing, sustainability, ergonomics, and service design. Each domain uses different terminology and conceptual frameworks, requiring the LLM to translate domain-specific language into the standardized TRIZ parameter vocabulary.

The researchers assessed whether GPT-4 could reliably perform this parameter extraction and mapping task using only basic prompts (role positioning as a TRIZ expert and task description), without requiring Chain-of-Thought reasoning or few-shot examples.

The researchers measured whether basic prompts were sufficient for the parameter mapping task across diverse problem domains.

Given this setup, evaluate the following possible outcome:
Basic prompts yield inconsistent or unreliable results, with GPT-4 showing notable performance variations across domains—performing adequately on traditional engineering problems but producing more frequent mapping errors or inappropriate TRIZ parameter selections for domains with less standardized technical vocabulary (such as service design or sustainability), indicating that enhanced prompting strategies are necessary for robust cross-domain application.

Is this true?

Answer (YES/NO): NO